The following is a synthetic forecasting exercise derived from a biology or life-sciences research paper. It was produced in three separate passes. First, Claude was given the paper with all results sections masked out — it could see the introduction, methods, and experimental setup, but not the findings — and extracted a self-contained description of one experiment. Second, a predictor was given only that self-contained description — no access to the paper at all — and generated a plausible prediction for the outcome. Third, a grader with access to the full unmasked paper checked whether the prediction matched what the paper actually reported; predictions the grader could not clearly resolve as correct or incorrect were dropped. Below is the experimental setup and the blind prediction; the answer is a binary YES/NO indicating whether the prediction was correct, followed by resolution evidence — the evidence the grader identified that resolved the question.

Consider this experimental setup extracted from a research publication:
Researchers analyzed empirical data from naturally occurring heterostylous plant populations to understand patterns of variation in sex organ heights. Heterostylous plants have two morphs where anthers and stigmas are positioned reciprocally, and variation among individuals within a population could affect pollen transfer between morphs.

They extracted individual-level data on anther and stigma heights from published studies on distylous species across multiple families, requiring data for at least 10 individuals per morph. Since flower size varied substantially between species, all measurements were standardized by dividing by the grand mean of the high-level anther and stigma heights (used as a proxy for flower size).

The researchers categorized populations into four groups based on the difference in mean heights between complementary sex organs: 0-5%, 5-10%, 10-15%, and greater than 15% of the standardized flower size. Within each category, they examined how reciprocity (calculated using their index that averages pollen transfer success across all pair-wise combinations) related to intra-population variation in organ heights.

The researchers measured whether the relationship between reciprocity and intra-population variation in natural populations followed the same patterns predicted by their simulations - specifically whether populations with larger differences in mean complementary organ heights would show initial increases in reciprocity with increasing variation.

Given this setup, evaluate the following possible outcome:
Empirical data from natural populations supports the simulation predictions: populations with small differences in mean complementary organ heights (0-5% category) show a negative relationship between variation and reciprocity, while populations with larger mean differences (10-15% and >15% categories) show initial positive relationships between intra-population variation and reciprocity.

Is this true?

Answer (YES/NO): YES